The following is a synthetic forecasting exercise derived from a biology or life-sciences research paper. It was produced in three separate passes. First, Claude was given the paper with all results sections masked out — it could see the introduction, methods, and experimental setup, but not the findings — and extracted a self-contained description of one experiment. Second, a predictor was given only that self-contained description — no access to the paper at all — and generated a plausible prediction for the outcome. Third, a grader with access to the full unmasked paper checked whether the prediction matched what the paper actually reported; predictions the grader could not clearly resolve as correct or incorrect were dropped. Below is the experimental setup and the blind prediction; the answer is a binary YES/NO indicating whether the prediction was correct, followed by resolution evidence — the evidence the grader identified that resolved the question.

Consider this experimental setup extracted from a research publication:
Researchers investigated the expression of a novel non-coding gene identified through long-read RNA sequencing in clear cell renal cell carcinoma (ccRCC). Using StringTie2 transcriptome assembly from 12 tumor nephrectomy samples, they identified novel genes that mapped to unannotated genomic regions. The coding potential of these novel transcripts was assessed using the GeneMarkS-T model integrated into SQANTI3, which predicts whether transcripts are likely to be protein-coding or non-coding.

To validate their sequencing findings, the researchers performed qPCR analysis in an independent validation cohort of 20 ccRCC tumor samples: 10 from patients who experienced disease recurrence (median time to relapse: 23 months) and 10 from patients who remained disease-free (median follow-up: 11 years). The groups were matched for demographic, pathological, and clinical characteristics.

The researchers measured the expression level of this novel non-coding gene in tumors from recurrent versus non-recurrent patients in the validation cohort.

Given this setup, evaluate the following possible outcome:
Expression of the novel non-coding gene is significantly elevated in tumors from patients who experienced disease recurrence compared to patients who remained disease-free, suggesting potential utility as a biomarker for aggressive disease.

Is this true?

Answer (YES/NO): YES